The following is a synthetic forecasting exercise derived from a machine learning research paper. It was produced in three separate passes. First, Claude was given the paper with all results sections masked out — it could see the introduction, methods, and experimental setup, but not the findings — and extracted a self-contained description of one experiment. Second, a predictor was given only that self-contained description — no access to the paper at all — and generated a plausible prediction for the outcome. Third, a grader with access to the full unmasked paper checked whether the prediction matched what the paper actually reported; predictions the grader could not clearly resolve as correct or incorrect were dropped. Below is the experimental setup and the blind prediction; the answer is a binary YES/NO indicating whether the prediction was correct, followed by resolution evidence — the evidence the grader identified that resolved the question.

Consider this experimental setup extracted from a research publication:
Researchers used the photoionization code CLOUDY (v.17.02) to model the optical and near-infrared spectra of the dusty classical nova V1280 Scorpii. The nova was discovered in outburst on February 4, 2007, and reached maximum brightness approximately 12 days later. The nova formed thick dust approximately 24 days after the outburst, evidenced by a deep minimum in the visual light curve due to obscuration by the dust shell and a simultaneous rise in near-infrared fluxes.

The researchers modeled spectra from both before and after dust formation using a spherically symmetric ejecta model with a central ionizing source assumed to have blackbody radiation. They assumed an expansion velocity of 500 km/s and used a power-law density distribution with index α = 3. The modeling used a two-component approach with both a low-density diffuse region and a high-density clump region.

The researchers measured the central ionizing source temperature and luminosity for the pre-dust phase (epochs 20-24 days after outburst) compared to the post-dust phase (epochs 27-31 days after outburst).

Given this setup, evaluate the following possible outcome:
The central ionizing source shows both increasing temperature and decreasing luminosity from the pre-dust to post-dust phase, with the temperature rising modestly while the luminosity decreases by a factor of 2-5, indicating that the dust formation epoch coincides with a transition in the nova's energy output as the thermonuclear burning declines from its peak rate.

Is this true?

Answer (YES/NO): NO